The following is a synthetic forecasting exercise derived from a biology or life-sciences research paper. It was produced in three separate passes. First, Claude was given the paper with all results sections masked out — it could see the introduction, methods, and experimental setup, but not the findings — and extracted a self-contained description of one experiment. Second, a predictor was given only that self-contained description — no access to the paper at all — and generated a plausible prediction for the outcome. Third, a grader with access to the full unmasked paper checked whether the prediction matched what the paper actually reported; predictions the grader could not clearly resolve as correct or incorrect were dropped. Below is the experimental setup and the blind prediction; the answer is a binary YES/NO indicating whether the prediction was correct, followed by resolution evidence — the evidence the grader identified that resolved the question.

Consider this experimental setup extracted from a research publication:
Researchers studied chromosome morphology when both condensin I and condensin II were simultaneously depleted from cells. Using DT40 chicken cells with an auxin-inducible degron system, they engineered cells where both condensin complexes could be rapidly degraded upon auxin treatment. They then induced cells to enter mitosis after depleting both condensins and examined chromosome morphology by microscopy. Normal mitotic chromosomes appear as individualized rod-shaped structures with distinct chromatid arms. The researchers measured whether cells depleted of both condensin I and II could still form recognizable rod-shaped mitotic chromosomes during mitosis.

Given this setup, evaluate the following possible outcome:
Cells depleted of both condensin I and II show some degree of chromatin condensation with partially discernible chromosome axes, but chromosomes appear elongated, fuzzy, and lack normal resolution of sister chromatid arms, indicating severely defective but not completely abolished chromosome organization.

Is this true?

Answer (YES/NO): NO